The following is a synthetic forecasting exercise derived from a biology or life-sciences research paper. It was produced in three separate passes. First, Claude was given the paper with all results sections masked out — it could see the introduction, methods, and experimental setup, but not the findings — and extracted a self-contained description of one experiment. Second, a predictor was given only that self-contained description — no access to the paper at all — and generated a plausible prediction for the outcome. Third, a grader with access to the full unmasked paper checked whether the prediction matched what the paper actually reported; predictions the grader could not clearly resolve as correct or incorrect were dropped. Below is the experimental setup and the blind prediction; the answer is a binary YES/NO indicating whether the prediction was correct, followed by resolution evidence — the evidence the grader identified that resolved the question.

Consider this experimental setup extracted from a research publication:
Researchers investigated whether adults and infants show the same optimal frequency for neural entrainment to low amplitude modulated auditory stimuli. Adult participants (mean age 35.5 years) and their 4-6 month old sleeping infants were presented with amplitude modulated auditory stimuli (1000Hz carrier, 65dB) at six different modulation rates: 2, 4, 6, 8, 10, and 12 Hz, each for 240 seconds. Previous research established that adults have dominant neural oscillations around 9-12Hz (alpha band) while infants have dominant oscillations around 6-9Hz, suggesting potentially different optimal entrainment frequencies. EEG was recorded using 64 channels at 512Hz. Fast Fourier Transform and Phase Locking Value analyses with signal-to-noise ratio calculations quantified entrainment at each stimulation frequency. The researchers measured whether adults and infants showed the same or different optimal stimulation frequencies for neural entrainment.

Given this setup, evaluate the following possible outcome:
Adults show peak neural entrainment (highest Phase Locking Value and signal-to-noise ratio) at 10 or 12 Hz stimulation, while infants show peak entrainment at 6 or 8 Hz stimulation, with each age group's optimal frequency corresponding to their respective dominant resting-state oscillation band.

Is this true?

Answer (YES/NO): NO